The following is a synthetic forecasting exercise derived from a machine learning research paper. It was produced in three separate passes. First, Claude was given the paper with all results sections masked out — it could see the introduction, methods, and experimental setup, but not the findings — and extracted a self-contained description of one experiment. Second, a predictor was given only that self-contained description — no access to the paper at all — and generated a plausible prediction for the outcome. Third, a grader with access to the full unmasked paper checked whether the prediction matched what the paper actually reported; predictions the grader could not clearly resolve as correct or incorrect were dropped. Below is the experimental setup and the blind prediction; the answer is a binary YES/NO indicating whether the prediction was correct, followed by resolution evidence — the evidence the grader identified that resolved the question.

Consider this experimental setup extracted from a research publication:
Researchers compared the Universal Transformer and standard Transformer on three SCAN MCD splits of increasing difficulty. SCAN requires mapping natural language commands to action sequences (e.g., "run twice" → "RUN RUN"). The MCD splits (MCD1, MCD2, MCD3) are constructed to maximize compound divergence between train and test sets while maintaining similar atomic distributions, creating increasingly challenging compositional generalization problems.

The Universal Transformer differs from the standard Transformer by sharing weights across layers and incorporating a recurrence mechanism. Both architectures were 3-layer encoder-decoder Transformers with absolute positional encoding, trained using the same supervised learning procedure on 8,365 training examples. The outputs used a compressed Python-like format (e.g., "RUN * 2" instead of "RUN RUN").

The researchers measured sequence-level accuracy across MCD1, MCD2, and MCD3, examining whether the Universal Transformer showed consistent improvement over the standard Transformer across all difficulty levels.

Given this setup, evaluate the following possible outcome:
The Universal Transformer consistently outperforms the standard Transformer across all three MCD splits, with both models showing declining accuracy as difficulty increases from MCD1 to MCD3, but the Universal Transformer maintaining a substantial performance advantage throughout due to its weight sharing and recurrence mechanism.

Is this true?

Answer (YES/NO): NO